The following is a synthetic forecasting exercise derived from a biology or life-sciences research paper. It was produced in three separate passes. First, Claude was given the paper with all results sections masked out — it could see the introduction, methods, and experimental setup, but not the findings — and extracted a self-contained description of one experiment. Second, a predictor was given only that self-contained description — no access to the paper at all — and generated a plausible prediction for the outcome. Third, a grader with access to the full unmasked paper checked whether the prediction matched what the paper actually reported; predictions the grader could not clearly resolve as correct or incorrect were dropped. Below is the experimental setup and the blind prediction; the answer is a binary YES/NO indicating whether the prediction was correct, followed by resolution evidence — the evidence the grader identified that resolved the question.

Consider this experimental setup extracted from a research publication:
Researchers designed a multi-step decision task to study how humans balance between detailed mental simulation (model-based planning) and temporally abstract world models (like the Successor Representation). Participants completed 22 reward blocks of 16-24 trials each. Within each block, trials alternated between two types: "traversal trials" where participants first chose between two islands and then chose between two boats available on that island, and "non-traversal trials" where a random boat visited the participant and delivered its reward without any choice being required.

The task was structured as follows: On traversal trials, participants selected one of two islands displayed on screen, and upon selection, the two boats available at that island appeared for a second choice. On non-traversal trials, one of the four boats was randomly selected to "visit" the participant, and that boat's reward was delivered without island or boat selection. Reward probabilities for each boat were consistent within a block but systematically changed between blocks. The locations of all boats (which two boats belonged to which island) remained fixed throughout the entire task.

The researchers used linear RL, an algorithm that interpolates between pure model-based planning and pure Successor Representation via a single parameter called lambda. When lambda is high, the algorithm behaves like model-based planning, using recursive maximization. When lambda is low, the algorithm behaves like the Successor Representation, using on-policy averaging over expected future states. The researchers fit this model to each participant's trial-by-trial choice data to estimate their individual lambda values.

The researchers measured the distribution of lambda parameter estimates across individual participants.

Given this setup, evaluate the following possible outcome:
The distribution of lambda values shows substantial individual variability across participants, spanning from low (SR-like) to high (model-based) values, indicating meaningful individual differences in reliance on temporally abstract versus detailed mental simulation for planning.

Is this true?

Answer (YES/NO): NO